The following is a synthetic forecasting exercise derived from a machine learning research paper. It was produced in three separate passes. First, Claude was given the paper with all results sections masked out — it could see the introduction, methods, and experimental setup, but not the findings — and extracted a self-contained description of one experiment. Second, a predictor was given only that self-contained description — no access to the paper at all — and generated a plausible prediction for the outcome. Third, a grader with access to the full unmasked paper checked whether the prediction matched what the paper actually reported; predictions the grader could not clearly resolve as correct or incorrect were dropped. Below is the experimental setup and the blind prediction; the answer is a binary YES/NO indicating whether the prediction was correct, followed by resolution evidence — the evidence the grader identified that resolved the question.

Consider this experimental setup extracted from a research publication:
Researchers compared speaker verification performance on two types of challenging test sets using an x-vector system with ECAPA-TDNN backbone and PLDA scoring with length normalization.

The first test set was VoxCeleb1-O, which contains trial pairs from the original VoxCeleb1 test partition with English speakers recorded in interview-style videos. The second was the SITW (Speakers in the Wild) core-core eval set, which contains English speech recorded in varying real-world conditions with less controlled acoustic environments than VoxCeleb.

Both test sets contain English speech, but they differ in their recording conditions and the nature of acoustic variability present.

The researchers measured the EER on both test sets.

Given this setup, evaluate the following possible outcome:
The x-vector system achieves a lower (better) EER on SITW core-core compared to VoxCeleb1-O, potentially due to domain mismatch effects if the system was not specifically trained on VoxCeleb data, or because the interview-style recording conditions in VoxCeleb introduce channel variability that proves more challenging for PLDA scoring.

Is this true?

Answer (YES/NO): NO